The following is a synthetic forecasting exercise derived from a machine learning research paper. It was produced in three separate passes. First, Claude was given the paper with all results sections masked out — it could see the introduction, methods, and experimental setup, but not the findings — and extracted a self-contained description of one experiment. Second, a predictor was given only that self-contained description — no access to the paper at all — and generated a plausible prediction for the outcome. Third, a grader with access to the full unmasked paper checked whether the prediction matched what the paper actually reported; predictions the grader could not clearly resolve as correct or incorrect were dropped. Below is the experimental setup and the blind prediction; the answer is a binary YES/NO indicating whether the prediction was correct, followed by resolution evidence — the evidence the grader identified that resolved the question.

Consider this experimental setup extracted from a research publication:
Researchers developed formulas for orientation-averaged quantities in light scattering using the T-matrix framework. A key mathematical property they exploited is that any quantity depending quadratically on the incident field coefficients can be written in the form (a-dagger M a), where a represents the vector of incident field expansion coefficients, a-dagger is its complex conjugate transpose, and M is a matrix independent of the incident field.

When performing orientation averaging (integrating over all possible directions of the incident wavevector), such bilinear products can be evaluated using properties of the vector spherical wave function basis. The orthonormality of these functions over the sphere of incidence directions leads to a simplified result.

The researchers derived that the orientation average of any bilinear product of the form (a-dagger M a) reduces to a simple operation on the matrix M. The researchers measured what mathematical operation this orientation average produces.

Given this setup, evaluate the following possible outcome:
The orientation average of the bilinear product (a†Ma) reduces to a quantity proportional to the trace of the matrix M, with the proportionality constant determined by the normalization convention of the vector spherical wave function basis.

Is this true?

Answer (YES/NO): YES